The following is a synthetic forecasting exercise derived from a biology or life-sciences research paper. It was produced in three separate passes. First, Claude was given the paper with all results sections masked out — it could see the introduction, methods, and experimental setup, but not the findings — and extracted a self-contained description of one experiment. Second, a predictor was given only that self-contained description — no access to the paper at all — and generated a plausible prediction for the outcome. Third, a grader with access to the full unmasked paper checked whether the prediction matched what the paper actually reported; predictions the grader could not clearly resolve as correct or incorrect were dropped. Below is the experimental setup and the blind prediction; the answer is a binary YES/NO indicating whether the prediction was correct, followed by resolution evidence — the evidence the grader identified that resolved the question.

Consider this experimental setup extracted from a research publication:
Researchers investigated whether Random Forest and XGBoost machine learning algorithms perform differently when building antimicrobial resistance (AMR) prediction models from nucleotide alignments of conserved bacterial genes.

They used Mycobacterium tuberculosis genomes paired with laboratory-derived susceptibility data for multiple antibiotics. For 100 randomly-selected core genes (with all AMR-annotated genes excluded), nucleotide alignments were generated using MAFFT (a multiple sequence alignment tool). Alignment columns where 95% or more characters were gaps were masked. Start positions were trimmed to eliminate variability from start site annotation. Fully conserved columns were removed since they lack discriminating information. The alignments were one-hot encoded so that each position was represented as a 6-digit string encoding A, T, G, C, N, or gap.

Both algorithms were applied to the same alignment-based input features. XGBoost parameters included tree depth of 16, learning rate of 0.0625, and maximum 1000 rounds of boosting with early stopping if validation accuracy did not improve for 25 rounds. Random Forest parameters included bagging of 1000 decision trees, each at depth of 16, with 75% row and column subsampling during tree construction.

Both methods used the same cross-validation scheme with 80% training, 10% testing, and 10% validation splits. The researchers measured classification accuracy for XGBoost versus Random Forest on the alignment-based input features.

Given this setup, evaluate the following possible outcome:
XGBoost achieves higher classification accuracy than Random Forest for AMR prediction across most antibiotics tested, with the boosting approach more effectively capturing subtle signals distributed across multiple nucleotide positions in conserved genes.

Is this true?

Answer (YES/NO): NO